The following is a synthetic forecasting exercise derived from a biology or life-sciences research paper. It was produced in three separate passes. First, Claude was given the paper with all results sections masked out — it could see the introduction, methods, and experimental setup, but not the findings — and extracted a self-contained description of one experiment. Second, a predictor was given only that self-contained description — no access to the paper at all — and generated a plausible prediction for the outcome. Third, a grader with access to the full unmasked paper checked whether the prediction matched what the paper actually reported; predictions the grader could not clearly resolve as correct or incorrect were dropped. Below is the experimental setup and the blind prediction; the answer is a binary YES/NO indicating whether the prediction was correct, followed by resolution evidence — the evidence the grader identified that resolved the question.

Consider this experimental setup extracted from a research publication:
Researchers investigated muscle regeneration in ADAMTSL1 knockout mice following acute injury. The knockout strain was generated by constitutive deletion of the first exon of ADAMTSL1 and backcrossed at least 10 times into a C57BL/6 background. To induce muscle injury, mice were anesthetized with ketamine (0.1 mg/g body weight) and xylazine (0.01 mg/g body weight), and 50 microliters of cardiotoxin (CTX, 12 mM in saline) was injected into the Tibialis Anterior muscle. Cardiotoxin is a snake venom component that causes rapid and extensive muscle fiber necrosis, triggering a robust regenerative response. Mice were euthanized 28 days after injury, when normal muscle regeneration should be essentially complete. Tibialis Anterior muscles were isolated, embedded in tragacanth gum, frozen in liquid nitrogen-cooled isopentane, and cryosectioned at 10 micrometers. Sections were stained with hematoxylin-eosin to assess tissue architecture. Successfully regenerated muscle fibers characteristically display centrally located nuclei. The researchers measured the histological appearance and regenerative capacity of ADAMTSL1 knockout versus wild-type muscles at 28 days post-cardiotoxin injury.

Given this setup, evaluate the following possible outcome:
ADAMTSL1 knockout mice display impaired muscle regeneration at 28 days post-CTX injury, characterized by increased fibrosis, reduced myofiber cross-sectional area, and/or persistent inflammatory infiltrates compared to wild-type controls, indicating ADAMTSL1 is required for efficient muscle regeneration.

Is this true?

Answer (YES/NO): NO